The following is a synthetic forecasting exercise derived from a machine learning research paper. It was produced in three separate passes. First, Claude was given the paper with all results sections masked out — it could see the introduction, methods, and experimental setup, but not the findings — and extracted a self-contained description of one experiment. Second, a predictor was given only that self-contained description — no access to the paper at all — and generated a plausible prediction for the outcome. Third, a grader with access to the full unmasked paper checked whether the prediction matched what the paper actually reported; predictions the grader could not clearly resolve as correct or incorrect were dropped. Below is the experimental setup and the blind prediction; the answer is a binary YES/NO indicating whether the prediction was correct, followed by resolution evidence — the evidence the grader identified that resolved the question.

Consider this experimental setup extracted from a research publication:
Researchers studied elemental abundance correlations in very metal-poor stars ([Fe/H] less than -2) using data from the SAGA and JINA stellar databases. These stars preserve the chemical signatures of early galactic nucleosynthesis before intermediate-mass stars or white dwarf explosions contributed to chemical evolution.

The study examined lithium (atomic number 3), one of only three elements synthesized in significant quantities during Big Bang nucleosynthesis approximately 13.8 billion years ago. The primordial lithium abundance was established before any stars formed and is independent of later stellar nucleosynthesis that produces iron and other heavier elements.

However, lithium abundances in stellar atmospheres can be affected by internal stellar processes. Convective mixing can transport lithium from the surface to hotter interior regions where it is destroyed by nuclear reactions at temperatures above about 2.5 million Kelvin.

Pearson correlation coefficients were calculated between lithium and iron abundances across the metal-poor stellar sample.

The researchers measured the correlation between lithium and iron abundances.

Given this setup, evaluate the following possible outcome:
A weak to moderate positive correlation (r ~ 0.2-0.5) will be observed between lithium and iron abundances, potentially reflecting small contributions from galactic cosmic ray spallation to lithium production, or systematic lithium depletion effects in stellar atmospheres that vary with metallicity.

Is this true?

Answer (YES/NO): NO